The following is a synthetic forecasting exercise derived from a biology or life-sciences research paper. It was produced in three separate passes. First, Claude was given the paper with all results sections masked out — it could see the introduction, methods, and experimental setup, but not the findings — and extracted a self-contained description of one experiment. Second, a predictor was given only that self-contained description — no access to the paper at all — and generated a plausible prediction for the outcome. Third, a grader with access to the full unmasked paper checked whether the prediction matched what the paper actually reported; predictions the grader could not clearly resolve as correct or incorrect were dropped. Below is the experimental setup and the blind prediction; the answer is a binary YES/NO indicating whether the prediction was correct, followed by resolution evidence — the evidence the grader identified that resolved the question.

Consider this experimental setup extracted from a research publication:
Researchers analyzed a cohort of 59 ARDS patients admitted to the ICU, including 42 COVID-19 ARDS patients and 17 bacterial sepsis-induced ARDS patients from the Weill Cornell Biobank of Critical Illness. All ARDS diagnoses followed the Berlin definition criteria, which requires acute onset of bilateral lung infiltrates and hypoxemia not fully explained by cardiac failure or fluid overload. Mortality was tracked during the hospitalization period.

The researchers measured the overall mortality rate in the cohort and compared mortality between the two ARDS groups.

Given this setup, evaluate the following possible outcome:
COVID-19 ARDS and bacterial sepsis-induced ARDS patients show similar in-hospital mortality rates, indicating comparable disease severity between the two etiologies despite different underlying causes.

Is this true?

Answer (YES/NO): NO